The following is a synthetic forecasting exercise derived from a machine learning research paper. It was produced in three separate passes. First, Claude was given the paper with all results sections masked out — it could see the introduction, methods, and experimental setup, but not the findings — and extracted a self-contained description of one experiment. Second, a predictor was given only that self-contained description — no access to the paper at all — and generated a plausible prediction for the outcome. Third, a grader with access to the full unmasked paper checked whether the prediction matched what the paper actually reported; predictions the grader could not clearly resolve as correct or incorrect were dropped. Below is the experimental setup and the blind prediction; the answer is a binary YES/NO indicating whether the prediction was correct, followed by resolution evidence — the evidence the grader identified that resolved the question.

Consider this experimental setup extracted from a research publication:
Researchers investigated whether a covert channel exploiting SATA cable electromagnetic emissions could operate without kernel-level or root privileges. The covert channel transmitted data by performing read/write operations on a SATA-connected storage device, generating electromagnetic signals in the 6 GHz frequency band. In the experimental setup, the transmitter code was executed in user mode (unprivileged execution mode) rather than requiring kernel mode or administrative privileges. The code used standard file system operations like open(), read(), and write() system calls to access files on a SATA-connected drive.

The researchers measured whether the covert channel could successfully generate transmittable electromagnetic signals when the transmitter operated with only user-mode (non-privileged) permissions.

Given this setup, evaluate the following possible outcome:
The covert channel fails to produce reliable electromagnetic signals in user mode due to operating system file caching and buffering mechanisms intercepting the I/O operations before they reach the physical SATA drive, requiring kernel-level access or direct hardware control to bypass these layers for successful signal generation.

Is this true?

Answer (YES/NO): NO